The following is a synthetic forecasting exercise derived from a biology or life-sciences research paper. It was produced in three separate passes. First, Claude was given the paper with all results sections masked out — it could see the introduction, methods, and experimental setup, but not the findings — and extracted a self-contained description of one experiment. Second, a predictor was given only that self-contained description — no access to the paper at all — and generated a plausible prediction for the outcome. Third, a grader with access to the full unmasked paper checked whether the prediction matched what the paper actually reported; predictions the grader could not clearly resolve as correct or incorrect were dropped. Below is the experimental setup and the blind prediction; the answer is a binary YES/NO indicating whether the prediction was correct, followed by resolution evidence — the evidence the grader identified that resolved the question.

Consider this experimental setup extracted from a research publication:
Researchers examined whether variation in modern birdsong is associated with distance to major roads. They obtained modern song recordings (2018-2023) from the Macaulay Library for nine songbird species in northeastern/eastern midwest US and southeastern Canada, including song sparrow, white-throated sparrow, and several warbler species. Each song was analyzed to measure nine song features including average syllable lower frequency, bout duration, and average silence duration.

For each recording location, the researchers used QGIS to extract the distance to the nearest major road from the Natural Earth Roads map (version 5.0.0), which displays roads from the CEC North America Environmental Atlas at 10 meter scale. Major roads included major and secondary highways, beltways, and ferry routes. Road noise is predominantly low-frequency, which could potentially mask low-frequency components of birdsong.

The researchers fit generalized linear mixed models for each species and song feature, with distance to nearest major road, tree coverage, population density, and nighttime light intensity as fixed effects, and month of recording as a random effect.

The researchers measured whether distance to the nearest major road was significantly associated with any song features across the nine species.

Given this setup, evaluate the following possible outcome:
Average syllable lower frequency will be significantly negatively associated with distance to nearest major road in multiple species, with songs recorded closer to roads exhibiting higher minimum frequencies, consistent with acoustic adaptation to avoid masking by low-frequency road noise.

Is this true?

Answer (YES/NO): NO